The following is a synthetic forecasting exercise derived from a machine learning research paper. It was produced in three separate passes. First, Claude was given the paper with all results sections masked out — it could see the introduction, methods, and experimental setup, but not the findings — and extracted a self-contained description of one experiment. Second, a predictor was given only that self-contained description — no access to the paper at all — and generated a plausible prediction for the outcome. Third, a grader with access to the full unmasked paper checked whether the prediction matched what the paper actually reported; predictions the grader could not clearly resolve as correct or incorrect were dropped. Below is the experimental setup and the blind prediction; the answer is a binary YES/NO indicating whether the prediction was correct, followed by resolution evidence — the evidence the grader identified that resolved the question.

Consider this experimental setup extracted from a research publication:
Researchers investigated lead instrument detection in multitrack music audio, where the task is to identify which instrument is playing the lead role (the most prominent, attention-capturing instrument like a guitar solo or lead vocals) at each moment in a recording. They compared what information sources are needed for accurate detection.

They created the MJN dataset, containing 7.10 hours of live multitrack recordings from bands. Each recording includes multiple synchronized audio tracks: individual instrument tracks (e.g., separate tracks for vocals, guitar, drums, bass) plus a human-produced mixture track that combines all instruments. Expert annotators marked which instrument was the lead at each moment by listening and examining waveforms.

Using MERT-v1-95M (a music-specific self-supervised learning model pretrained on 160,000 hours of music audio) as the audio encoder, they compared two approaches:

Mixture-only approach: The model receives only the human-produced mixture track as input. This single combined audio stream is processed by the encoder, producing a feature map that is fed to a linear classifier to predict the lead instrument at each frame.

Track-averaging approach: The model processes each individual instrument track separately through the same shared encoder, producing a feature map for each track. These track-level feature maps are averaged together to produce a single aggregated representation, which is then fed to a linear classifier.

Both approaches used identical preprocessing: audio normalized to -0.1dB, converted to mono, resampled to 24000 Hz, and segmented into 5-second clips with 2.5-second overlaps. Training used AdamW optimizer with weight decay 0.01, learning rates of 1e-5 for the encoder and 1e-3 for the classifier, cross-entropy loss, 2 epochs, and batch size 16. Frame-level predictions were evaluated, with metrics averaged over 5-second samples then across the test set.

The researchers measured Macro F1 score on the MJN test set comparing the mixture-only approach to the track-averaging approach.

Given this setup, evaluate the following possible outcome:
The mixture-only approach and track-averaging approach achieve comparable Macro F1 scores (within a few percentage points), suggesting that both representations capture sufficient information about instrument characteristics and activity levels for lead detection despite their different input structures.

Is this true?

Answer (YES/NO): NO